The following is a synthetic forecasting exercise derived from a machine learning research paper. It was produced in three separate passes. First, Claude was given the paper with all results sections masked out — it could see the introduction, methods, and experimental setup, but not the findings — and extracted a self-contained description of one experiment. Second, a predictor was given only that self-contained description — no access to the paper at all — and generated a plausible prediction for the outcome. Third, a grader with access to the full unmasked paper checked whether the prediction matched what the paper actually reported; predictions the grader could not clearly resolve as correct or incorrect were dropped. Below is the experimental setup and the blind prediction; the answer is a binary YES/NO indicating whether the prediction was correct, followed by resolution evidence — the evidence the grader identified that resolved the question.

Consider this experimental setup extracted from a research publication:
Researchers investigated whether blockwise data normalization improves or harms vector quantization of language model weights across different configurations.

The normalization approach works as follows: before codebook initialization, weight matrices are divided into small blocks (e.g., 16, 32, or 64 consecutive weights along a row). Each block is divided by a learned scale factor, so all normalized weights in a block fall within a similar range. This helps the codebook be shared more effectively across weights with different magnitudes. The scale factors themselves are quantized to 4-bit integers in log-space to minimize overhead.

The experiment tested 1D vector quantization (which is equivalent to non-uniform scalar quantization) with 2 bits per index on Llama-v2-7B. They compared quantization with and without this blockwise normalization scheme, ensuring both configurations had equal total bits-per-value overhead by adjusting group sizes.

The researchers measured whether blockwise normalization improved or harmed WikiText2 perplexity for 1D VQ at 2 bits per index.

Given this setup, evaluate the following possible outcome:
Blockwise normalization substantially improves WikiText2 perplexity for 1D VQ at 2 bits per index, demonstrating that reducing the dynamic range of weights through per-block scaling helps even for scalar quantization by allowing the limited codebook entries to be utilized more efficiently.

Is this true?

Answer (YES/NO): NO